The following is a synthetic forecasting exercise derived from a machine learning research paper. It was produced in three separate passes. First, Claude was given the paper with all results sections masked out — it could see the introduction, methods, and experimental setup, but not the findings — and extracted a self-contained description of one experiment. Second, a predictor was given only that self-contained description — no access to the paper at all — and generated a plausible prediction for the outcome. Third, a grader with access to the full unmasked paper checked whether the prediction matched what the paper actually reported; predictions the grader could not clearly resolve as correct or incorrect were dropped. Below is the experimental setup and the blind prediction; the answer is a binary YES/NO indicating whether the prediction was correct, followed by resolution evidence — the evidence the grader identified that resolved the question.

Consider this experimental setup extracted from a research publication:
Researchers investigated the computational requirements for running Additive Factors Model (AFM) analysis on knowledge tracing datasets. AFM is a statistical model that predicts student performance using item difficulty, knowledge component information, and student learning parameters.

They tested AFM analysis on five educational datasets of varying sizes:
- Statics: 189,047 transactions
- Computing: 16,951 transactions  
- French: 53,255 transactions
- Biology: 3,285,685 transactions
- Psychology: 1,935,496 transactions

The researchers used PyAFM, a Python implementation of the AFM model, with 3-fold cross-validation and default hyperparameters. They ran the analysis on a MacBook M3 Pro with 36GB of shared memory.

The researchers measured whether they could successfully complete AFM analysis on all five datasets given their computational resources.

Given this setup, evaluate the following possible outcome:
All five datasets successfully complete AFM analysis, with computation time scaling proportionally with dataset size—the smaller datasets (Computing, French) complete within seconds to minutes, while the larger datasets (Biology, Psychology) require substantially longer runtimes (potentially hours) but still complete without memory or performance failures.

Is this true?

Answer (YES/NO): NO